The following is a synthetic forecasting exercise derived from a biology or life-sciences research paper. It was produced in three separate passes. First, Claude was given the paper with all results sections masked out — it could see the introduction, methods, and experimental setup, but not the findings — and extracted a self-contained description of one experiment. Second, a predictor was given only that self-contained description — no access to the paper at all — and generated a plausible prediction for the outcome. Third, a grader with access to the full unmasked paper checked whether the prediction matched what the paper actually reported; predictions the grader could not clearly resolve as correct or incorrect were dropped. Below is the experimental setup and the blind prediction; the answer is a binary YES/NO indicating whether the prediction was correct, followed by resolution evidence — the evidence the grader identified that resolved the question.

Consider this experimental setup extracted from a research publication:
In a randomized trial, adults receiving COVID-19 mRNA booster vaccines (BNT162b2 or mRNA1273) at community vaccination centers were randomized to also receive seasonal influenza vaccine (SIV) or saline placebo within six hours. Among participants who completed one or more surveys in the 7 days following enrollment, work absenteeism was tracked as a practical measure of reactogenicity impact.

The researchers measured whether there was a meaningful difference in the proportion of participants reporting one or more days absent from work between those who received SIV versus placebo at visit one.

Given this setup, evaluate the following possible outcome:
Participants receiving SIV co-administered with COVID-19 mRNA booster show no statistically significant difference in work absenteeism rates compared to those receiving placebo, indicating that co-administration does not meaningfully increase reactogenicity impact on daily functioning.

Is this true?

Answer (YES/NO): NO